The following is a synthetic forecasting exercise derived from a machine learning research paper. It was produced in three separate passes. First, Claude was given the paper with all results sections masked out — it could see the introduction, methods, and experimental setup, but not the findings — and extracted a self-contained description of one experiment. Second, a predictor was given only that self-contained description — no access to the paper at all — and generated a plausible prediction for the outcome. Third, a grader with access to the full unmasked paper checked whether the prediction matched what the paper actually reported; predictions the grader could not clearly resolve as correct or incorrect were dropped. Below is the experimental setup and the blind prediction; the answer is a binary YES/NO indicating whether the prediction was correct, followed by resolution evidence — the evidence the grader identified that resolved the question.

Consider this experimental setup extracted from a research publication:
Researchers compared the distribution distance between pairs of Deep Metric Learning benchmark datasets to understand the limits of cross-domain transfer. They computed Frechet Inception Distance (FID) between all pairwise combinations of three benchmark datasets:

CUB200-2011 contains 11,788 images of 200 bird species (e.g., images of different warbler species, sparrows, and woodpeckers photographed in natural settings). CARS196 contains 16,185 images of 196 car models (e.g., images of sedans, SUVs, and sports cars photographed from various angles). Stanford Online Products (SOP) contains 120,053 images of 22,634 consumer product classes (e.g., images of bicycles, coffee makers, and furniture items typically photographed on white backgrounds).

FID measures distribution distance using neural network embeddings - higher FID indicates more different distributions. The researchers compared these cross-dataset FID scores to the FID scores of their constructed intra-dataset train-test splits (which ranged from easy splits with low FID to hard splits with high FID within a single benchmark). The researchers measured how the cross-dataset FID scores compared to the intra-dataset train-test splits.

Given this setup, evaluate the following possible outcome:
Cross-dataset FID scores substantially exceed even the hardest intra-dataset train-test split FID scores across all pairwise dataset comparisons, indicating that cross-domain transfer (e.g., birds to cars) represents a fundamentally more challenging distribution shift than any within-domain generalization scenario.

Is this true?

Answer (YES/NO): YES